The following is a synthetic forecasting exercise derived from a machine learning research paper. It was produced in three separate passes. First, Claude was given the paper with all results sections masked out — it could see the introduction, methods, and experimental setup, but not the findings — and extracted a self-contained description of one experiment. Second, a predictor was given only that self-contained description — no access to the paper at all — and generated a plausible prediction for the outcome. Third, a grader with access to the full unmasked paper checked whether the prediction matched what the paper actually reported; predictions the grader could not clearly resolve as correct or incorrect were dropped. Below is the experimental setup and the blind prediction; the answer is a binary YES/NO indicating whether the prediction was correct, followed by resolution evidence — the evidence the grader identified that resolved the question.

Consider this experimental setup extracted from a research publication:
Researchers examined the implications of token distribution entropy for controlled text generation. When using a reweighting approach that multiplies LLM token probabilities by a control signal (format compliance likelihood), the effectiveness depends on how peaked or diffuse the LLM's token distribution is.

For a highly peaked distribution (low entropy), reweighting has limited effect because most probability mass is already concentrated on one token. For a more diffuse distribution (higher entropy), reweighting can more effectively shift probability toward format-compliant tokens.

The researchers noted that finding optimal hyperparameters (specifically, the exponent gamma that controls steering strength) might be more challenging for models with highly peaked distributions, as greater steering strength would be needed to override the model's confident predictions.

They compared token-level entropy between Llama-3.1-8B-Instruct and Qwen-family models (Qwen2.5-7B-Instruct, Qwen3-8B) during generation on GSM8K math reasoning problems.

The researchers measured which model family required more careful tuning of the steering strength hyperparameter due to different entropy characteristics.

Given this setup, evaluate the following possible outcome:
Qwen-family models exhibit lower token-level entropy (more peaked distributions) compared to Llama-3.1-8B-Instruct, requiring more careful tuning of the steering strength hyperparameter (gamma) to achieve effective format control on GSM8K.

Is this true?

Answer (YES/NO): YES